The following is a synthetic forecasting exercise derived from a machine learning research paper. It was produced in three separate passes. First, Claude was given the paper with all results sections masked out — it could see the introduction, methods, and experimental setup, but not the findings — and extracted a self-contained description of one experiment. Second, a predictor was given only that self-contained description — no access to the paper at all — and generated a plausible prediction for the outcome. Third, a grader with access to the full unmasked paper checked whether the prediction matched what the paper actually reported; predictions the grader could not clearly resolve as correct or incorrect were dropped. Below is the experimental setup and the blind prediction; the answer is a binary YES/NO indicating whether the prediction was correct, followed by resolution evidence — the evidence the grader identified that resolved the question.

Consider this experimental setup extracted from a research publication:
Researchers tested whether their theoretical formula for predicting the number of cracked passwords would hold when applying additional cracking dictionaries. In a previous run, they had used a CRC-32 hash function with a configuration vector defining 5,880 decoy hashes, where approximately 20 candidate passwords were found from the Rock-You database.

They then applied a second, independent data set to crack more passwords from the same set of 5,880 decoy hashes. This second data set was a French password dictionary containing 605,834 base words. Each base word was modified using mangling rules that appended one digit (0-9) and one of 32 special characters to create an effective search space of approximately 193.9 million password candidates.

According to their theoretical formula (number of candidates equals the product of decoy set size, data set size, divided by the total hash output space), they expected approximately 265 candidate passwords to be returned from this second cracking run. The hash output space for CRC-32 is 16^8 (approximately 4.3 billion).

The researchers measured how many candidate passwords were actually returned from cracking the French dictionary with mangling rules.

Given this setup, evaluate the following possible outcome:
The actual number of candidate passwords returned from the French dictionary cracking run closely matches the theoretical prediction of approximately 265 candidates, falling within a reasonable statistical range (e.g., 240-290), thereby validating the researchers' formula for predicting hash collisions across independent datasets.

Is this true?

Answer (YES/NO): YES